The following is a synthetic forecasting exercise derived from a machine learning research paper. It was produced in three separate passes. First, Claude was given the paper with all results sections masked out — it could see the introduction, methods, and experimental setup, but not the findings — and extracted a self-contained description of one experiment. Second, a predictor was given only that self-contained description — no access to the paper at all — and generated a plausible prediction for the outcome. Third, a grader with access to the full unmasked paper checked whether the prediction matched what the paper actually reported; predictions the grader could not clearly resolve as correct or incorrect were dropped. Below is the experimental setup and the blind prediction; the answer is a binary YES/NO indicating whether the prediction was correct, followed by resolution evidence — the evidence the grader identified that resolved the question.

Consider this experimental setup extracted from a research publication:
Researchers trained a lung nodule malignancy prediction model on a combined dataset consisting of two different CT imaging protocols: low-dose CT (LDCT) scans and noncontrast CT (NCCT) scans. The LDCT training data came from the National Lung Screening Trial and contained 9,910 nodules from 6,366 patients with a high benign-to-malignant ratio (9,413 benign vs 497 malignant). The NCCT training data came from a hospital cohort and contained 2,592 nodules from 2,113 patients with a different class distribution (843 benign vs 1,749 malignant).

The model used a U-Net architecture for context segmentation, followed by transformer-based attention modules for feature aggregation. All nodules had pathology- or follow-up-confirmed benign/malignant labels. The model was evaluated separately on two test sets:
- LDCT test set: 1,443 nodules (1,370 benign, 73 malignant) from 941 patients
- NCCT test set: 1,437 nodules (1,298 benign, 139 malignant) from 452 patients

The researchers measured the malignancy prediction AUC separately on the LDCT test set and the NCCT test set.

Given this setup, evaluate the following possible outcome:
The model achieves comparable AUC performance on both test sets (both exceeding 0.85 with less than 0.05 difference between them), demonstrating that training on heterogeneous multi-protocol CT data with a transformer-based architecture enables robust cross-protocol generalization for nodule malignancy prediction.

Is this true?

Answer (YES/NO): YES